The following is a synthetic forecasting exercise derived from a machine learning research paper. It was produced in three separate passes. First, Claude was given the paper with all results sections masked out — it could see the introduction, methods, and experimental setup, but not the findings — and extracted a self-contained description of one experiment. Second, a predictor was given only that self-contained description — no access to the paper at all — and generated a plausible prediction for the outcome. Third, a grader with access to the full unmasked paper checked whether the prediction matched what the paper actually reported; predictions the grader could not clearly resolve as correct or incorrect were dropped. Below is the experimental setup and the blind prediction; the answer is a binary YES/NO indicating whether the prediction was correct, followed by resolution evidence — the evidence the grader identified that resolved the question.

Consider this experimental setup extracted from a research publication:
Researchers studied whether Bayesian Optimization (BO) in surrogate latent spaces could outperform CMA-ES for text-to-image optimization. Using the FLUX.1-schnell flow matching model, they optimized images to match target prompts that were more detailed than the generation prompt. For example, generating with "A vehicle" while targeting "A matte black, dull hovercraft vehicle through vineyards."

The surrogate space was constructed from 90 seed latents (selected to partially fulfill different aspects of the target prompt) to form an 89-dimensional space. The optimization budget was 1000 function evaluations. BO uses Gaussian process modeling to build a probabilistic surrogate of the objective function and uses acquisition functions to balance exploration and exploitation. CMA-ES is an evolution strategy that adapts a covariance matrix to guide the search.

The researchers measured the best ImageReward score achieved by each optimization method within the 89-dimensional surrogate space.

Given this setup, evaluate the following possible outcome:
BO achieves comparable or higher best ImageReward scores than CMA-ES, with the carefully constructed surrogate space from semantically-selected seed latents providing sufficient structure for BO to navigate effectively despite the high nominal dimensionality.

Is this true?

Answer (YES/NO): YES